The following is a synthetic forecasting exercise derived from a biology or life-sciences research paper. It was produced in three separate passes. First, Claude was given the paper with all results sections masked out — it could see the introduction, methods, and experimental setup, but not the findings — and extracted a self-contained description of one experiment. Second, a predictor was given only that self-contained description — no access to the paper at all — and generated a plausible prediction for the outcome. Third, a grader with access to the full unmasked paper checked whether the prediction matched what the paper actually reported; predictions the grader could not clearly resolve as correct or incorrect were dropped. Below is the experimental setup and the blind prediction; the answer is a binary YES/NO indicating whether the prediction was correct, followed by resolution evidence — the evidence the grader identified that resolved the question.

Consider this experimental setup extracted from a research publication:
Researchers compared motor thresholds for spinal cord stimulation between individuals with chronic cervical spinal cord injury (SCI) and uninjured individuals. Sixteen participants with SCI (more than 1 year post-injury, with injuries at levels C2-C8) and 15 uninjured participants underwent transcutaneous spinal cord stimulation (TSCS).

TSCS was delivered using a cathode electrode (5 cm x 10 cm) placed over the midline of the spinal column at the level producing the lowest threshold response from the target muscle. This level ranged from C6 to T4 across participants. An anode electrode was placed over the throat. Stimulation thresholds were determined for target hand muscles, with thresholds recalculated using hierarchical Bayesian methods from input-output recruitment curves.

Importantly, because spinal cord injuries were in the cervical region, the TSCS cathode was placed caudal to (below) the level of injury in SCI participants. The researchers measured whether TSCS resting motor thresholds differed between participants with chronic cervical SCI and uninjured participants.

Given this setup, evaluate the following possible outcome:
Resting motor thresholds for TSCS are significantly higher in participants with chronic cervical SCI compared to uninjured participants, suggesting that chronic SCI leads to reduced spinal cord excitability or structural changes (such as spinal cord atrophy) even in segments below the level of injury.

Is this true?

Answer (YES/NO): NO